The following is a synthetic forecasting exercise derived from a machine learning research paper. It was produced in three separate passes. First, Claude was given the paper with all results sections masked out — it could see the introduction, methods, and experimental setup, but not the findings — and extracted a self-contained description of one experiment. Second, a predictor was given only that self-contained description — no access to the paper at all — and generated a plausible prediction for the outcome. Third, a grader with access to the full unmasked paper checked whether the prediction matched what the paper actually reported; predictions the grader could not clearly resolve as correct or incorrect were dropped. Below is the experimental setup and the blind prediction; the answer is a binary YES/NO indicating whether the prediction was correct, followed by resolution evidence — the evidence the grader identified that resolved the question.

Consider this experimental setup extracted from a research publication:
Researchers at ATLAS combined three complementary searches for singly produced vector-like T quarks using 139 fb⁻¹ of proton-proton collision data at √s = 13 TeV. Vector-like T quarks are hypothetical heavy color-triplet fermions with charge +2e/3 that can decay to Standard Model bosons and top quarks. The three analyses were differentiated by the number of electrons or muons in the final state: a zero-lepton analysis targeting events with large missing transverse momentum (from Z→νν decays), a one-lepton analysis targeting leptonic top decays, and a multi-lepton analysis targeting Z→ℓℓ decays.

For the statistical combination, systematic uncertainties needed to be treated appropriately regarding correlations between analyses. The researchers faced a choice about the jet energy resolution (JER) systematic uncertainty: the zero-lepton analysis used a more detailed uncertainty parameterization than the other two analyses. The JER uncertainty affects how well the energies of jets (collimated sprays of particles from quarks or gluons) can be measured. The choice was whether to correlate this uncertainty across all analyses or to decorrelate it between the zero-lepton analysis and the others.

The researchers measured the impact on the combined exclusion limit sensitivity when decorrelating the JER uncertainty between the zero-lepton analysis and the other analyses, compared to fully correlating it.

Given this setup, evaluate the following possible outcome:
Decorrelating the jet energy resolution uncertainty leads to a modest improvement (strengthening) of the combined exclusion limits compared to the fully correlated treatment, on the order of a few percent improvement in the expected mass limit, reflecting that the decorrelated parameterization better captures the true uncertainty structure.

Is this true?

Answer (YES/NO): NO